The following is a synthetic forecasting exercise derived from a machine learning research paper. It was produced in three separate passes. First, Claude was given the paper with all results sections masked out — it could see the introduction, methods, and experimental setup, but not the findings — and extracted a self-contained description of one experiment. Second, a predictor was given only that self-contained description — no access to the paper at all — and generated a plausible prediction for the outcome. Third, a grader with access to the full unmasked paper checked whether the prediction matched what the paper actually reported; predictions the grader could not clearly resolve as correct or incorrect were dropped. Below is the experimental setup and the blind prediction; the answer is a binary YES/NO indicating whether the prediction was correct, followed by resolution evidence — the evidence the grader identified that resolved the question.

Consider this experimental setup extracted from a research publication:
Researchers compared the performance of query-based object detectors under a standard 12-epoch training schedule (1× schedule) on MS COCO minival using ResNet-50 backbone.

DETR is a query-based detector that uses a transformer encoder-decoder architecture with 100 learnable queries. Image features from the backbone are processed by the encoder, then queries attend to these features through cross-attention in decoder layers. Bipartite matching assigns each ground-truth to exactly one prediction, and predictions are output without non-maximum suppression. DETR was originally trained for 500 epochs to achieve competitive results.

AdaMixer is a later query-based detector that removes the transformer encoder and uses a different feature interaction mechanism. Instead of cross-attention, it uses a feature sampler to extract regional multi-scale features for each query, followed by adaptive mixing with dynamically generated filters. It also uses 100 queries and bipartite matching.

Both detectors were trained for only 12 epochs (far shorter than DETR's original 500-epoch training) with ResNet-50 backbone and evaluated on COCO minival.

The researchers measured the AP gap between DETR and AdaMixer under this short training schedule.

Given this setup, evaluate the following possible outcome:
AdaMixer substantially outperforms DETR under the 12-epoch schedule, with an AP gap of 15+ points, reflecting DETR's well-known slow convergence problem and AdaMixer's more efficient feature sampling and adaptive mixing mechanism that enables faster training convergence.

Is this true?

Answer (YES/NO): YES